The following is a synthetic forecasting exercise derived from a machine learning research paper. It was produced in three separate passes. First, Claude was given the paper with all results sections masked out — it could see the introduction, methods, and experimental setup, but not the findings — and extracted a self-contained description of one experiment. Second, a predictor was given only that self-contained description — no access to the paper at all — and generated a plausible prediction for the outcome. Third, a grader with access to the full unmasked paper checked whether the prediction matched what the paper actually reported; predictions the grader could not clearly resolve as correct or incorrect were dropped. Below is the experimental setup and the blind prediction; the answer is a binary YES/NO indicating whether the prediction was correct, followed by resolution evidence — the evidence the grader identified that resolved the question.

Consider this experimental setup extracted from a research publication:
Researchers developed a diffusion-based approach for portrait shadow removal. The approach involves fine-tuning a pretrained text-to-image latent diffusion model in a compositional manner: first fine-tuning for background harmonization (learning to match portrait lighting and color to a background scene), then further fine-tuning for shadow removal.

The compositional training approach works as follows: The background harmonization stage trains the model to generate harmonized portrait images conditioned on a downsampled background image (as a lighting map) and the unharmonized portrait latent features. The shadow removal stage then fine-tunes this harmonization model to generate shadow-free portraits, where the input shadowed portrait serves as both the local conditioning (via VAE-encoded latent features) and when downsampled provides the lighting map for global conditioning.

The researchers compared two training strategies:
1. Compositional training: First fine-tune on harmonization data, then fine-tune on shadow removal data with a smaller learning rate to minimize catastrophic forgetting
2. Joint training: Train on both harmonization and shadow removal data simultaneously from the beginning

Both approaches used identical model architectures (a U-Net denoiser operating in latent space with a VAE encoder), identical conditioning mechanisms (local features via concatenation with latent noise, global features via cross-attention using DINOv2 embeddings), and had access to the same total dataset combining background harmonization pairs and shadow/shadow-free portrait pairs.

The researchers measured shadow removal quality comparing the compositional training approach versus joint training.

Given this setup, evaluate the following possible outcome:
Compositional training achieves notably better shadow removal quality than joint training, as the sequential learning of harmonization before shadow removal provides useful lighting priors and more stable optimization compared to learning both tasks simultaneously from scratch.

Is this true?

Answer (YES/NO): YES